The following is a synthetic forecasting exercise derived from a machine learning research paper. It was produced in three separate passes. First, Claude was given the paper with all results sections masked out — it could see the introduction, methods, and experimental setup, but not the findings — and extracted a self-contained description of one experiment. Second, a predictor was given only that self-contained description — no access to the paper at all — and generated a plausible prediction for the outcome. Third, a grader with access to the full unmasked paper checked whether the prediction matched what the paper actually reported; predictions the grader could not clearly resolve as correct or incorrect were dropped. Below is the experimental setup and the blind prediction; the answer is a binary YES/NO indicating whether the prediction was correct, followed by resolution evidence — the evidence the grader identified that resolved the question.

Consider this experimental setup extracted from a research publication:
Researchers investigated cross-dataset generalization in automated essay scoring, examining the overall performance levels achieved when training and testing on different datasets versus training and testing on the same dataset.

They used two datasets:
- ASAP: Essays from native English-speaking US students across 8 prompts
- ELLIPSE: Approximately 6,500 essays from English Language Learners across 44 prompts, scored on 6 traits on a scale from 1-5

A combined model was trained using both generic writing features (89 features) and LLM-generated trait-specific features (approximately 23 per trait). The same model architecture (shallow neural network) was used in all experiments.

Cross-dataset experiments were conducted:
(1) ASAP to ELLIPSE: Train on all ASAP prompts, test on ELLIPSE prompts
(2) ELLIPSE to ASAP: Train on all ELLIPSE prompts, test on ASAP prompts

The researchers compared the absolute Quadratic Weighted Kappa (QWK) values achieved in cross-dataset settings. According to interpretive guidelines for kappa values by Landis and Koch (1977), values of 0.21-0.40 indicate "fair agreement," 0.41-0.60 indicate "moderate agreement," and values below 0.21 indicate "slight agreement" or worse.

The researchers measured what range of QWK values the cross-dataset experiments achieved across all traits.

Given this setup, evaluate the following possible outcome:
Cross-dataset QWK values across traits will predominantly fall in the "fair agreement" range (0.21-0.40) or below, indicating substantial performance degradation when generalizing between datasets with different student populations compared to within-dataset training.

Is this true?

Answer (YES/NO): YES